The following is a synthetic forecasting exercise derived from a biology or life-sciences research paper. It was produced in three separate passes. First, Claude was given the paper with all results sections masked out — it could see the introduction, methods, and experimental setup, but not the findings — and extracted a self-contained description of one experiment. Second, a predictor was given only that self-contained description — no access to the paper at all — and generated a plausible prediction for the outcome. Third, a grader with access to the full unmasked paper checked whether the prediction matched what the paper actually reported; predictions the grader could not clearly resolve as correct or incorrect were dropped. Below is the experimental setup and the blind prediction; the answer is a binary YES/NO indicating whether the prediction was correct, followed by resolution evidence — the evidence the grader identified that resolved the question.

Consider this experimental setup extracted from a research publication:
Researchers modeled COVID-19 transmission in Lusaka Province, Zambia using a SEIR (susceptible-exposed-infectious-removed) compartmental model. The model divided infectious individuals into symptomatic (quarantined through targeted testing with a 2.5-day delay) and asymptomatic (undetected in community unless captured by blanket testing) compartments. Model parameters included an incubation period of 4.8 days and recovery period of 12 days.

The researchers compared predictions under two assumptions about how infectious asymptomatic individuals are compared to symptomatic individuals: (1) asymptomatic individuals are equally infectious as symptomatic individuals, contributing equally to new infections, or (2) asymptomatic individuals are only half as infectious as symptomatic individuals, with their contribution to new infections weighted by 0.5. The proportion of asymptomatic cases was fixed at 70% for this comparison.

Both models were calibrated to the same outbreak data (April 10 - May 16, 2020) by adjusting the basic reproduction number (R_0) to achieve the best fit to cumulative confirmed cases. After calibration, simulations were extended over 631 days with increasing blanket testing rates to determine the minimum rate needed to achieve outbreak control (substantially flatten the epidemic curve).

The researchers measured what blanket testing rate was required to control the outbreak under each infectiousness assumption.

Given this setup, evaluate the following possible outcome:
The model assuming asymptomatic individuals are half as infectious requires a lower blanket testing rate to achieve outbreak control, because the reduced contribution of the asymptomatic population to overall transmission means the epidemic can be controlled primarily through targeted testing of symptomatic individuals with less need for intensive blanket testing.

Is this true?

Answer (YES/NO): YES